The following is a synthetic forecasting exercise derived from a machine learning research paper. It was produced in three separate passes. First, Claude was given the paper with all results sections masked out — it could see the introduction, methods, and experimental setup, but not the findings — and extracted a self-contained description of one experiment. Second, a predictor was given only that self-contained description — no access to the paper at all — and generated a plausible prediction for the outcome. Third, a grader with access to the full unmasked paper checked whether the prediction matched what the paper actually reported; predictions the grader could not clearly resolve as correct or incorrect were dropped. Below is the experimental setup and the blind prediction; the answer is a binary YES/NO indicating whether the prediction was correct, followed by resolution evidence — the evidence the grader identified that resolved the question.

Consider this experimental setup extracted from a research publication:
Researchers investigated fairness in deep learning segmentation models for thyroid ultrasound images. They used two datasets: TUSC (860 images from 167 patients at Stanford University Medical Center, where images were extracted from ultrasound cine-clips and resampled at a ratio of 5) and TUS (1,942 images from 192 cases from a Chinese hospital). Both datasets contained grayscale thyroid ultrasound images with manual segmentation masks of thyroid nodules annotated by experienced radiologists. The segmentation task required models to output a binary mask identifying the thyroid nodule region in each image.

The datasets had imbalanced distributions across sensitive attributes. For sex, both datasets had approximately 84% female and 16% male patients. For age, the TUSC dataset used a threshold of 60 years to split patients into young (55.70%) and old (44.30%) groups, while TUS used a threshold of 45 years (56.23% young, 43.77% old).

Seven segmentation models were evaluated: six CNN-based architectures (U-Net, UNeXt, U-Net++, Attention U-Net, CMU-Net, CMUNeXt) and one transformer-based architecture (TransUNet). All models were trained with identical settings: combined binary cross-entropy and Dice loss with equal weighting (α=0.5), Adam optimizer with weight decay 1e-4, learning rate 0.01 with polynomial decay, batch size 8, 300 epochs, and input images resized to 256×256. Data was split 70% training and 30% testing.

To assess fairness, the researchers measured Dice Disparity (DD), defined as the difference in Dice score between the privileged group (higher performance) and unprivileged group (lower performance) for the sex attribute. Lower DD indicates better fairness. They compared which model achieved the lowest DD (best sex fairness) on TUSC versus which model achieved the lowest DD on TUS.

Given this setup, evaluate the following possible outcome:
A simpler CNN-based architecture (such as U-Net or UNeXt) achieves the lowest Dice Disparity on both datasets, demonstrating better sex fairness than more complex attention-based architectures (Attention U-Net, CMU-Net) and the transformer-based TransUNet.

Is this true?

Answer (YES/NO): NO